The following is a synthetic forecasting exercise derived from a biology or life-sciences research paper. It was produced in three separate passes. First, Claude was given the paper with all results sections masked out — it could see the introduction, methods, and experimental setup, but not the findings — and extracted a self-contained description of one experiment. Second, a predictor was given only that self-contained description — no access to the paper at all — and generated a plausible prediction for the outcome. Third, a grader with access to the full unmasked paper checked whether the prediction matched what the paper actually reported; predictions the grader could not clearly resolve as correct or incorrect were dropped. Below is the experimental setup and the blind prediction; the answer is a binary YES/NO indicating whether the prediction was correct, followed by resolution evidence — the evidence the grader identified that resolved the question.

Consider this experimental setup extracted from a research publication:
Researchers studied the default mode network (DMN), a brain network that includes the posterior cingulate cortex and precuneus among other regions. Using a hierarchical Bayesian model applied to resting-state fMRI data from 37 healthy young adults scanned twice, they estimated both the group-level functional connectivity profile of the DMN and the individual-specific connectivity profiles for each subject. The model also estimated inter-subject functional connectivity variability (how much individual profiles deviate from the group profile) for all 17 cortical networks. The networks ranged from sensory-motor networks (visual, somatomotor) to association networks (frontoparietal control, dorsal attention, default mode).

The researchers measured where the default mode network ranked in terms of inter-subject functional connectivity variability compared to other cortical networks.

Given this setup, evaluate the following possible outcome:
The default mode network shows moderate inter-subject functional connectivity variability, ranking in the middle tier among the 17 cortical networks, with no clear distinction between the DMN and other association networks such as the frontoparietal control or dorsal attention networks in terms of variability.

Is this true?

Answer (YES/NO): NO